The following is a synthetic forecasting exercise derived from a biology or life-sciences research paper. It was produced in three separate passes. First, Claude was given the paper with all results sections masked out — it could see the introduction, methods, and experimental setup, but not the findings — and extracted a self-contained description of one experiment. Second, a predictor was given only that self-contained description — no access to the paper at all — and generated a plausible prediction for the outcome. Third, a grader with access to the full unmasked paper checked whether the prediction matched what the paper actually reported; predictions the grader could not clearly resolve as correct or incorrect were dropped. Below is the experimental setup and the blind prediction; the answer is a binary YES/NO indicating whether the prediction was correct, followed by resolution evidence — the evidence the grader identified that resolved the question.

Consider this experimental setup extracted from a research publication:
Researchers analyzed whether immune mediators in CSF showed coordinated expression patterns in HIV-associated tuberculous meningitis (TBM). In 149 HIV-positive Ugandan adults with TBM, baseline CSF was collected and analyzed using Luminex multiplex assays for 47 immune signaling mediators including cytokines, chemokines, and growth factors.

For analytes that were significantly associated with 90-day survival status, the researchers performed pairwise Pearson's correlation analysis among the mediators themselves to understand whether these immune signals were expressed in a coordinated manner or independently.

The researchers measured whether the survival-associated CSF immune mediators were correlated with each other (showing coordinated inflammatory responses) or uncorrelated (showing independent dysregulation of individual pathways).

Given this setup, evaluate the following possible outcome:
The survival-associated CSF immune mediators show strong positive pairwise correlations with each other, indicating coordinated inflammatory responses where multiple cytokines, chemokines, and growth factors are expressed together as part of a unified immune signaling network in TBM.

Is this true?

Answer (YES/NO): YES